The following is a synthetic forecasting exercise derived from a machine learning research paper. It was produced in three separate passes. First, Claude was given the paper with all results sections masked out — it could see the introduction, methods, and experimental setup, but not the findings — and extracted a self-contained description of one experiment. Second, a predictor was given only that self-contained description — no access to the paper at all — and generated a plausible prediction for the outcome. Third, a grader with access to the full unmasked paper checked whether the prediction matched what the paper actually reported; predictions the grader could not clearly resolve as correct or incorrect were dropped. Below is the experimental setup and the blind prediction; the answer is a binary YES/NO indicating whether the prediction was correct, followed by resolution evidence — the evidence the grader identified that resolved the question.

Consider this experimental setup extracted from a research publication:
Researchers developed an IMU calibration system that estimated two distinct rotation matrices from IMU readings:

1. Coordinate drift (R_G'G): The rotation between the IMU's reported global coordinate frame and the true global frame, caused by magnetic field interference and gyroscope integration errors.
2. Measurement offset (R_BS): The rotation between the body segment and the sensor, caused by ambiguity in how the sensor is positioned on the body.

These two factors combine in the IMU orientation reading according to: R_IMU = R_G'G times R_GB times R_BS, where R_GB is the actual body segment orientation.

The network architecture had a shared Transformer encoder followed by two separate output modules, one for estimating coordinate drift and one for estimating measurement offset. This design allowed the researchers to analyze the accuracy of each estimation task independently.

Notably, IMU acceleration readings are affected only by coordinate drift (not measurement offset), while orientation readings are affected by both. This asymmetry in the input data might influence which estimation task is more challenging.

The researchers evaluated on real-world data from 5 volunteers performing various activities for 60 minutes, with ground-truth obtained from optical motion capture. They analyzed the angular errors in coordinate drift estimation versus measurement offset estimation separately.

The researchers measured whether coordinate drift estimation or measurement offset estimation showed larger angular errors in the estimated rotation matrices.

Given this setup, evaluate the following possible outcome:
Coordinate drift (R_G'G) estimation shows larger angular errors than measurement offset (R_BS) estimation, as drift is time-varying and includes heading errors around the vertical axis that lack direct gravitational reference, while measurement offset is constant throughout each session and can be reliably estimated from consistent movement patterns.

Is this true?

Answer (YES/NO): NO